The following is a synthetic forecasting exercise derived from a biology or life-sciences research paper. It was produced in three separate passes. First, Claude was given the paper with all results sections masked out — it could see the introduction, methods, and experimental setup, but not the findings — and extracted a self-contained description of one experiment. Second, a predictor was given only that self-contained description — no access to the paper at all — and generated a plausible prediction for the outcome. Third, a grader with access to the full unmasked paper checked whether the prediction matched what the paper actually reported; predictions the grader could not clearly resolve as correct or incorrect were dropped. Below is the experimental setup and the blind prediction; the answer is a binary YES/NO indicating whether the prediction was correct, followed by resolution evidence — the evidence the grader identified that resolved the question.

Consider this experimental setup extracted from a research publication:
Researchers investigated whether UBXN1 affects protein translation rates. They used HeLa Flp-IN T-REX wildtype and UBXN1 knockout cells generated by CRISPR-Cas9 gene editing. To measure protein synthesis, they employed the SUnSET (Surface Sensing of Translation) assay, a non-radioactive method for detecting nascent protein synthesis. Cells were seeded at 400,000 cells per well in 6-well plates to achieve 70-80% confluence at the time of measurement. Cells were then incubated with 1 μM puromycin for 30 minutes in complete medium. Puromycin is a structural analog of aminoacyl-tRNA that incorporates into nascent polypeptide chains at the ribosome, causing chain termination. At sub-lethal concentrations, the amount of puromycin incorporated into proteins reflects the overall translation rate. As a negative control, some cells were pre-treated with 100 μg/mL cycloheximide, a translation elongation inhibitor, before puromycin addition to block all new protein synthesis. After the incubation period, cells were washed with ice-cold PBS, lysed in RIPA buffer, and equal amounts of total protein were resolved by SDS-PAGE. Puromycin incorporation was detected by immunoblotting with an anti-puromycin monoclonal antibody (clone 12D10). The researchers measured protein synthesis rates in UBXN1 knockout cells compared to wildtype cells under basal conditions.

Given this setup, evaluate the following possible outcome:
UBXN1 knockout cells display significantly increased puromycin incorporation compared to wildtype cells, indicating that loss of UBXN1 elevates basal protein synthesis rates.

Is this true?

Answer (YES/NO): YES